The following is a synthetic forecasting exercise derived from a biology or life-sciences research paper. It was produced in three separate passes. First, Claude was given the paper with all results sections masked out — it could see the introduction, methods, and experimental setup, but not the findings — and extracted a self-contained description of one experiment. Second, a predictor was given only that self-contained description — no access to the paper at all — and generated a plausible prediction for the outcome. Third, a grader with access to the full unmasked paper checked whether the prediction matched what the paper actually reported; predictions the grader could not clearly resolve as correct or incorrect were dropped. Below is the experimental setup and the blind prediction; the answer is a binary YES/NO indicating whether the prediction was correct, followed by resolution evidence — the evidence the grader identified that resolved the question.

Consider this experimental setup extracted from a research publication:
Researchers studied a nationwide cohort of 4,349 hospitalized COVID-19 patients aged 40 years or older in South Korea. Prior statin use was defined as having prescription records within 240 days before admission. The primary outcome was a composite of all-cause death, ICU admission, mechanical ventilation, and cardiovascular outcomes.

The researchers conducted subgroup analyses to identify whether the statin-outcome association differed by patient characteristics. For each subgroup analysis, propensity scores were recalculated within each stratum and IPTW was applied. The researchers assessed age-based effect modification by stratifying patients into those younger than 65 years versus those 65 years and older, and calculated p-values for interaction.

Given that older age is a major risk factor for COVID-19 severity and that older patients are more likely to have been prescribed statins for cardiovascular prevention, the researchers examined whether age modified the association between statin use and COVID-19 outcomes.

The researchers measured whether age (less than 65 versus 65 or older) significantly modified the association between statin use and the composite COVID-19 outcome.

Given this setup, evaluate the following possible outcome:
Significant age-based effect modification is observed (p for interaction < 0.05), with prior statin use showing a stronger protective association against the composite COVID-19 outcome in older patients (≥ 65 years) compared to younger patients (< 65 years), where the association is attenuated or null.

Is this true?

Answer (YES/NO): NO